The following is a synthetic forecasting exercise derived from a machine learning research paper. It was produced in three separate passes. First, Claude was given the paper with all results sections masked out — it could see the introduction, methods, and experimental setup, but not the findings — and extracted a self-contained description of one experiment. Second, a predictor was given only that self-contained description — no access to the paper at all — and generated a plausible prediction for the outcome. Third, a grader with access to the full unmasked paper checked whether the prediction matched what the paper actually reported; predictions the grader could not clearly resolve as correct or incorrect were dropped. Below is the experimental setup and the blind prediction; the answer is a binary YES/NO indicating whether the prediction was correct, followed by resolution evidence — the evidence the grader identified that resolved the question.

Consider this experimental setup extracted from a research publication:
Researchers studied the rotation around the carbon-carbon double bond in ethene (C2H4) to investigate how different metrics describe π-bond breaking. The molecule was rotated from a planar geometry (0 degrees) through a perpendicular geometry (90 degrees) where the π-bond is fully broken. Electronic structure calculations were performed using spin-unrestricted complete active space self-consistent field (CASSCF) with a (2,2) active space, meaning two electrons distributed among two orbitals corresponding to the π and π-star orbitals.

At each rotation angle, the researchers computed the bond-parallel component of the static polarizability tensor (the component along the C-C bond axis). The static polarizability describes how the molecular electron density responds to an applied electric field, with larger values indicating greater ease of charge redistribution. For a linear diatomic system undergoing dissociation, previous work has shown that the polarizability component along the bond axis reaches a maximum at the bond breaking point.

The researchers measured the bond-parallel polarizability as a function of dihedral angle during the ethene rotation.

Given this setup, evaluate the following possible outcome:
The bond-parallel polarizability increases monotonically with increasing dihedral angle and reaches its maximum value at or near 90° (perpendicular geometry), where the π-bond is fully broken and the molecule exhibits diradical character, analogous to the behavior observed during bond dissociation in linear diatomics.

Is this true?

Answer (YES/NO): NO